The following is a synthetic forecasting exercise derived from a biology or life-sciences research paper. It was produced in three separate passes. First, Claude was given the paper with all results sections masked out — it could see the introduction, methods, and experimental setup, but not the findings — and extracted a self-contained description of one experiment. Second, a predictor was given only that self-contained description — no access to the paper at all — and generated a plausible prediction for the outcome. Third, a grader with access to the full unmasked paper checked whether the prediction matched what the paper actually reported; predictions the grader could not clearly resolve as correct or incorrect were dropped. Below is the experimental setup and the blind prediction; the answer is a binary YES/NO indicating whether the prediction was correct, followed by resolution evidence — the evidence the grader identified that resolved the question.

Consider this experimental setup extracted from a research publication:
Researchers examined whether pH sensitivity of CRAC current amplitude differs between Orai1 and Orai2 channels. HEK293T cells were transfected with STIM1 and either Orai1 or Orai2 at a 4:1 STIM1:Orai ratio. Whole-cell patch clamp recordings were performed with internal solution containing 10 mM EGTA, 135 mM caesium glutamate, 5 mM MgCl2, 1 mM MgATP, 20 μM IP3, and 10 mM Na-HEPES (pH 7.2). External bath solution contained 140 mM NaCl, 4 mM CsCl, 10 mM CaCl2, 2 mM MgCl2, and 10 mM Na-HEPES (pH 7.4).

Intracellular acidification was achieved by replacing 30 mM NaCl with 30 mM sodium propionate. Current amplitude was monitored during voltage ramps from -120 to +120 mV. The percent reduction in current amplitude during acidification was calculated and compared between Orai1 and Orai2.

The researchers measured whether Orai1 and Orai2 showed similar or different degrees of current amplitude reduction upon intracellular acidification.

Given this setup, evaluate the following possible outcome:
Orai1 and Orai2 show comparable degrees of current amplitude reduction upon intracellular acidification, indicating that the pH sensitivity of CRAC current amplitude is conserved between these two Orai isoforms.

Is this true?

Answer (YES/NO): YES